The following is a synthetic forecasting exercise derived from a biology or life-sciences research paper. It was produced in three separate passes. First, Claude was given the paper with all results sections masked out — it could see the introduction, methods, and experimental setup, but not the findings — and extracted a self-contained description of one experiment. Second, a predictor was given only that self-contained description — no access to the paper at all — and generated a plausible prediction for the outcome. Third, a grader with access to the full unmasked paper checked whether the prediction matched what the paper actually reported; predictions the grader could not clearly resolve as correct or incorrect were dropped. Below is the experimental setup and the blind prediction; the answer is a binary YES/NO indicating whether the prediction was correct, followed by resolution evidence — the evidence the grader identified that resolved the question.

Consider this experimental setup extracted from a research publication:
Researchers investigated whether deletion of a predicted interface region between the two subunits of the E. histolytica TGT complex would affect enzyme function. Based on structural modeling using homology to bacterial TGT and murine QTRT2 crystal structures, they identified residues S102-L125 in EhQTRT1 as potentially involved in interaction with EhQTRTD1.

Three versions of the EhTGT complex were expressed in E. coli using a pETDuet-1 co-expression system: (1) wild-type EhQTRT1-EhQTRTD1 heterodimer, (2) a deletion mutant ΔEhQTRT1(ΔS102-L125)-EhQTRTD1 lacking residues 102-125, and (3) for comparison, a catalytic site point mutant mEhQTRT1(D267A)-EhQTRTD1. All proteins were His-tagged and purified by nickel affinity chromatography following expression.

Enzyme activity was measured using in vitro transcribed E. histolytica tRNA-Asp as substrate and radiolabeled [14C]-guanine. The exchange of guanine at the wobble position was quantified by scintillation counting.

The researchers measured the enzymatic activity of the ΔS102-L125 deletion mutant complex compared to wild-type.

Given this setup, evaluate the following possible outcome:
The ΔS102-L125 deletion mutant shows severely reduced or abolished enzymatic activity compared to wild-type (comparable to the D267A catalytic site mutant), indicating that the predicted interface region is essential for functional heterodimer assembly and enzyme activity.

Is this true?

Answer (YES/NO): YES